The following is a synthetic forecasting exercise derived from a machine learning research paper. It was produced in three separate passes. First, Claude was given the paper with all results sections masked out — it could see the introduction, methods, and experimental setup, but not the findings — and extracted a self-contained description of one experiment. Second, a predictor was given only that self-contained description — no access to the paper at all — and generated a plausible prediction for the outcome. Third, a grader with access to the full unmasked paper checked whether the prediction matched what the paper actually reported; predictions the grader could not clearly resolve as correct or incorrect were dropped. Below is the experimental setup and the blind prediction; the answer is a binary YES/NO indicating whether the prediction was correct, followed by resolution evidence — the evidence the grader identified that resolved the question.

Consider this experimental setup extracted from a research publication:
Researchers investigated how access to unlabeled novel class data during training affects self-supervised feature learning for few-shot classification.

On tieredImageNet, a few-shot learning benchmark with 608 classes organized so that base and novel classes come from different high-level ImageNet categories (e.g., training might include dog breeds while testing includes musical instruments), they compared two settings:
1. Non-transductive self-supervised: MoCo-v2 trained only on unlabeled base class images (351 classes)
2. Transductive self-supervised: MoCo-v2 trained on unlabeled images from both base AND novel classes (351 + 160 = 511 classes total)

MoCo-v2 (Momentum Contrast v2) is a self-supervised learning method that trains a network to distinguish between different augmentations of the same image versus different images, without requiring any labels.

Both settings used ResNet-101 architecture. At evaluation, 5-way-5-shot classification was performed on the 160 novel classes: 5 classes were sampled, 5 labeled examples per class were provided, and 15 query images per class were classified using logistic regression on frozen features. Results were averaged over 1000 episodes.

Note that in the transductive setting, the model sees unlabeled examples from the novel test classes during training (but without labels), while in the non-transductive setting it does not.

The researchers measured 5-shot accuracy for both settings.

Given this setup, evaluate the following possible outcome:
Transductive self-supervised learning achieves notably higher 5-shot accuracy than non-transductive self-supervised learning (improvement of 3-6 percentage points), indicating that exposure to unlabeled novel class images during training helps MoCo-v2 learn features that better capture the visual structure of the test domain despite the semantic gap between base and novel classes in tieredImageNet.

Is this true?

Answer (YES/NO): NO